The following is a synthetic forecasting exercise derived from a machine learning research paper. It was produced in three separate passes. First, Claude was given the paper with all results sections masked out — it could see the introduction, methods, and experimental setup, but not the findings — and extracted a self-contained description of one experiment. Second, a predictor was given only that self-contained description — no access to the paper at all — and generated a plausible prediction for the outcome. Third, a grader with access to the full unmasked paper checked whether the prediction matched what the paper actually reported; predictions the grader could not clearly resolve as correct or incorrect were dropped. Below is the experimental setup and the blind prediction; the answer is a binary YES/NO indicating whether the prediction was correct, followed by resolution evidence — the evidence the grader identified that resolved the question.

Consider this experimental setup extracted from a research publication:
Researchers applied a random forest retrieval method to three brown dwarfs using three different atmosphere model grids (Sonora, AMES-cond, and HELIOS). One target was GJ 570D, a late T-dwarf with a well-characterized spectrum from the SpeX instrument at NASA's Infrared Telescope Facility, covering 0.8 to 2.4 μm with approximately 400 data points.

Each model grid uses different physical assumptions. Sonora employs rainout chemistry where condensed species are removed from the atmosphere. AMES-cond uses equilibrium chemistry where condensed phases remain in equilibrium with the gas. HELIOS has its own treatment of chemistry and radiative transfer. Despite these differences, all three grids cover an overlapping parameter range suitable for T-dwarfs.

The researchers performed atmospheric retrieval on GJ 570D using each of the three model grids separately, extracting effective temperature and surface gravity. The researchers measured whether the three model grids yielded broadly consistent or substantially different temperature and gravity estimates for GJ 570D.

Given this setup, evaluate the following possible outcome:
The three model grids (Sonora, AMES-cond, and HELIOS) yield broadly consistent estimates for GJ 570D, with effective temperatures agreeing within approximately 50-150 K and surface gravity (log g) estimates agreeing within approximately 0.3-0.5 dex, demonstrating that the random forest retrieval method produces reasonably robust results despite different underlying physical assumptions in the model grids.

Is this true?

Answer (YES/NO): YES